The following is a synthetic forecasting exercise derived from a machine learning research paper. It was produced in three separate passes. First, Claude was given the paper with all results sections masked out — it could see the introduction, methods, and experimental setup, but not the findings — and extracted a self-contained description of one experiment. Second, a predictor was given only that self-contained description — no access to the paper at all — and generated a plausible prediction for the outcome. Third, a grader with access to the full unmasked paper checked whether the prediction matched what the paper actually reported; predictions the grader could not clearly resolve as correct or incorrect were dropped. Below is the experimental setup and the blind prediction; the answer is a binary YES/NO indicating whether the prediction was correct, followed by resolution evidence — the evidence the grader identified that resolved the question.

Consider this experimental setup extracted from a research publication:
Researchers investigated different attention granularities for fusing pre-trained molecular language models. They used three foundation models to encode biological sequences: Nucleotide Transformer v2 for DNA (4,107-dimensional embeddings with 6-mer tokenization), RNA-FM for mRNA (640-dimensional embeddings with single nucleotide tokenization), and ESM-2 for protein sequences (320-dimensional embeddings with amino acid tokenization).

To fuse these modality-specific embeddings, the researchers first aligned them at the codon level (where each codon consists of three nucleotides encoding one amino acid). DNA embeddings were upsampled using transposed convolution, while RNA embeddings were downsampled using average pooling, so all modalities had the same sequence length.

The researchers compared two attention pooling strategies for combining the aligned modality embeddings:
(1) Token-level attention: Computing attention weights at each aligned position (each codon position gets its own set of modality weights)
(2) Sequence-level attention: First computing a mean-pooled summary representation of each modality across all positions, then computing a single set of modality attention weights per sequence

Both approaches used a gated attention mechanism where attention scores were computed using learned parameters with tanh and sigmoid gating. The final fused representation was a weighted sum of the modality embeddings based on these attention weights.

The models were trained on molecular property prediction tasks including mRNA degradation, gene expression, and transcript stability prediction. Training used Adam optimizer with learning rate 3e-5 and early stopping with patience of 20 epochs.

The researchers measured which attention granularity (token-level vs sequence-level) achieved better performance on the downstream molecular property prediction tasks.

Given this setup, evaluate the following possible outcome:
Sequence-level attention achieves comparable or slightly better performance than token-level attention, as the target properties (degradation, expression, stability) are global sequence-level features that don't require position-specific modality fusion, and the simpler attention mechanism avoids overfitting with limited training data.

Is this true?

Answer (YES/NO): YES